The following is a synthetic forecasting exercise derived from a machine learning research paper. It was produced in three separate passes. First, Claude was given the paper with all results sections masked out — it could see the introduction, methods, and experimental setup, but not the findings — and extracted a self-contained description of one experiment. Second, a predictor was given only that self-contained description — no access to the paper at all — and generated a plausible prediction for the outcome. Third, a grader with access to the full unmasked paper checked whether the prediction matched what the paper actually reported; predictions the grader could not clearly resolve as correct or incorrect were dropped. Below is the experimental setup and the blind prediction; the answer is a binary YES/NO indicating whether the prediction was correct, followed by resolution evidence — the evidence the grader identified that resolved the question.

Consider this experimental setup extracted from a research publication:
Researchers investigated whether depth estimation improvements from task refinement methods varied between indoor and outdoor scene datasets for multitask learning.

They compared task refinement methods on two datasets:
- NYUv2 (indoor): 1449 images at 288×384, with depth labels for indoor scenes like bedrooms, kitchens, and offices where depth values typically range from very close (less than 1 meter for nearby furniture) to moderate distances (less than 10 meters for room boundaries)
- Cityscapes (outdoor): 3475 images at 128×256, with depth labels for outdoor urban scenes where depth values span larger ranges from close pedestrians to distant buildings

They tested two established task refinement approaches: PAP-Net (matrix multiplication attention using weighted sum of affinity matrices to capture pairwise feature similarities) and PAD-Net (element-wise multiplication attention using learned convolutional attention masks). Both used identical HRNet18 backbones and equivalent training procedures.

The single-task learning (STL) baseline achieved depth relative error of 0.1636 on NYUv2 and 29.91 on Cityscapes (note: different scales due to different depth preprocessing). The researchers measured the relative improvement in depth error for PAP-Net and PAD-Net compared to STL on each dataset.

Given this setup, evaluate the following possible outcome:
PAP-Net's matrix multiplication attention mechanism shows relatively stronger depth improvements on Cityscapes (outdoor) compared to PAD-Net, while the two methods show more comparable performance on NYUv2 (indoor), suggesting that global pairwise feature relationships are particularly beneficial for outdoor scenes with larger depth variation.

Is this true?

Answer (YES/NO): NO